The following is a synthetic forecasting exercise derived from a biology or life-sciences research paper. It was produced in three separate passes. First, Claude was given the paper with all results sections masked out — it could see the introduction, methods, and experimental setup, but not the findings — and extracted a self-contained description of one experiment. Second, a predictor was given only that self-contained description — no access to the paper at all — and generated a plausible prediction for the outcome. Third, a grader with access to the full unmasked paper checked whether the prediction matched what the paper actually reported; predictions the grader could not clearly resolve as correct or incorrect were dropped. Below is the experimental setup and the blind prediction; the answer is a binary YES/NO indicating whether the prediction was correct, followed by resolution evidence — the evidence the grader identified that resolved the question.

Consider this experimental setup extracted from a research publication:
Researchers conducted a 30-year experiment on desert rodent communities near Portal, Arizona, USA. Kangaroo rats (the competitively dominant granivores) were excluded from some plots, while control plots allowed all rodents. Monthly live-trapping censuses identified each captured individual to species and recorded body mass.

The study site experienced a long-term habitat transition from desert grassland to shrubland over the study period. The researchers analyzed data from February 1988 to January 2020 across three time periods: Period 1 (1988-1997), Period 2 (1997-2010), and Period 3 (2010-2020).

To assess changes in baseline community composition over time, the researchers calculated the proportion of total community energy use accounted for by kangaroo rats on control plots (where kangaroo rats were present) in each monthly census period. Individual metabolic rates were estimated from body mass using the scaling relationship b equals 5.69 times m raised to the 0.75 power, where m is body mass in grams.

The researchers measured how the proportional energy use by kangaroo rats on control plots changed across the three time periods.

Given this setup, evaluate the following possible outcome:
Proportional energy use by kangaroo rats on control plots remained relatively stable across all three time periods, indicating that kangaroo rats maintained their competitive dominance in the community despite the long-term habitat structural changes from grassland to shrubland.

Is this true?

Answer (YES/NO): NO